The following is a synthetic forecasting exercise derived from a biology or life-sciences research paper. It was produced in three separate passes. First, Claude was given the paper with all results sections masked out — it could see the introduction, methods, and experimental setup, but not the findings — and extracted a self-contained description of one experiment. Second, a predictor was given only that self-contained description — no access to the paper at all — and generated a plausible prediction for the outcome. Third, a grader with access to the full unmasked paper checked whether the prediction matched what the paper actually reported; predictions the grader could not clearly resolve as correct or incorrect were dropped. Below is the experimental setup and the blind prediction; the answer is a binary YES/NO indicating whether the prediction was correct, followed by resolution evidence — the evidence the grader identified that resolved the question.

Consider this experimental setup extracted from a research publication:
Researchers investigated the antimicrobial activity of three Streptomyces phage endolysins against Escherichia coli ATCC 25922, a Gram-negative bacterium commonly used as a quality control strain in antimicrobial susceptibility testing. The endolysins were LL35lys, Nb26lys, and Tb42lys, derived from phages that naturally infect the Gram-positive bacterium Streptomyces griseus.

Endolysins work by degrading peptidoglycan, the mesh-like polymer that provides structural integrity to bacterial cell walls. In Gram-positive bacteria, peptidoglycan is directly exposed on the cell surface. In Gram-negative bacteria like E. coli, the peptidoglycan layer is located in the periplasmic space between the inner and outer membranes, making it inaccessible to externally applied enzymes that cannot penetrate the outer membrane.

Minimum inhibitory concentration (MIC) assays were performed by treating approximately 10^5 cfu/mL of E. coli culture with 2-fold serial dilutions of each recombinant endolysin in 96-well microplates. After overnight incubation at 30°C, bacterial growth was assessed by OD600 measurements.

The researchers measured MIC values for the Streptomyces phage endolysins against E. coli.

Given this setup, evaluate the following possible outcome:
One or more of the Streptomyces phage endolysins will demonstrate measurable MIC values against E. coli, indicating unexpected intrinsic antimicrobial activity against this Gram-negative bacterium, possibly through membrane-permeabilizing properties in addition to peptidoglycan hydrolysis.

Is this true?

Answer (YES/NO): YES